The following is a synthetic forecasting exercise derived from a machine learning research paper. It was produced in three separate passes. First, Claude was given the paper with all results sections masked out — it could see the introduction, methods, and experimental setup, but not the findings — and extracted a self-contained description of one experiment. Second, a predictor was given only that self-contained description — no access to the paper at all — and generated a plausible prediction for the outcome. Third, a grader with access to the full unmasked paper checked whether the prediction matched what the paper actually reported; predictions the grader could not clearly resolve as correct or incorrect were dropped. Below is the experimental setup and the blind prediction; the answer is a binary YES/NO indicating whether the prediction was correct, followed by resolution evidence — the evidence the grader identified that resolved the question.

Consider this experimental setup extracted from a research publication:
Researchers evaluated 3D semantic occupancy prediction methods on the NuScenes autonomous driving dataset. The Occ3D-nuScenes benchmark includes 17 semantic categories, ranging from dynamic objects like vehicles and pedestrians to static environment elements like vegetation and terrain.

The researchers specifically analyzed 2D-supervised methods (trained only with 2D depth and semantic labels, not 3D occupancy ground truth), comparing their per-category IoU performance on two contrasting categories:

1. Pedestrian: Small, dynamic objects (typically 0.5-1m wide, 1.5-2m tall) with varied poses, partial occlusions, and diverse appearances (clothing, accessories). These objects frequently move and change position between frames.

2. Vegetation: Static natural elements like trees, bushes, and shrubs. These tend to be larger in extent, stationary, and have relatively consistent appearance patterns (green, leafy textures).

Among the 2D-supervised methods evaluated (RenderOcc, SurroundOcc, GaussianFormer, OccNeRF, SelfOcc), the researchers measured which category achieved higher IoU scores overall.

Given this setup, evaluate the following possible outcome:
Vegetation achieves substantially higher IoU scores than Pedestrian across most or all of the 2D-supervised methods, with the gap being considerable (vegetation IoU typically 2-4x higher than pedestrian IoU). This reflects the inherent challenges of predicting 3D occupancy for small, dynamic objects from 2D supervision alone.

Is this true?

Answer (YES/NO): NO